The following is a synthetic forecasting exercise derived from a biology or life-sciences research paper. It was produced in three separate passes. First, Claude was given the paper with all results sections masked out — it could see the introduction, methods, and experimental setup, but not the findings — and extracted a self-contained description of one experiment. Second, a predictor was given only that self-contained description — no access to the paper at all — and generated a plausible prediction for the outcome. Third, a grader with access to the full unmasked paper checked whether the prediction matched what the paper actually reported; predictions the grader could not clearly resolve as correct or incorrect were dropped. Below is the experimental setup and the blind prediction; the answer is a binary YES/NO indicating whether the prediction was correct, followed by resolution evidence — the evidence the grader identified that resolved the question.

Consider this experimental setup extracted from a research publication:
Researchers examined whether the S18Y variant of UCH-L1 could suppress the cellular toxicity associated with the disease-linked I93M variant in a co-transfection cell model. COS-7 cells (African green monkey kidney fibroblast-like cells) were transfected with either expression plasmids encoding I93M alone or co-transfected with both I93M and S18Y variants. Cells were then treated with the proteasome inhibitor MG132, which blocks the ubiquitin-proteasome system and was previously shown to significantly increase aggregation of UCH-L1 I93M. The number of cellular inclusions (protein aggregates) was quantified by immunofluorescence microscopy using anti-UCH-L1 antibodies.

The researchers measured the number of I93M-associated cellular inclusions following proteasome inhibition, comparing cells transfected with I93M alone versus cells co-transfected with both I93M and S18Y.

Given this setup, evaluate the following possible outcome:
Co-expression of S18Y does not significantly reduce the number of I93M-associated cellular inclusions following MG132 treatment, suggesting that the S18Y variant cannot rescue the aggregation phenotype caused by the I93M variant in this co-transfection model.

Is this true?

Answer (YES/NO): NO